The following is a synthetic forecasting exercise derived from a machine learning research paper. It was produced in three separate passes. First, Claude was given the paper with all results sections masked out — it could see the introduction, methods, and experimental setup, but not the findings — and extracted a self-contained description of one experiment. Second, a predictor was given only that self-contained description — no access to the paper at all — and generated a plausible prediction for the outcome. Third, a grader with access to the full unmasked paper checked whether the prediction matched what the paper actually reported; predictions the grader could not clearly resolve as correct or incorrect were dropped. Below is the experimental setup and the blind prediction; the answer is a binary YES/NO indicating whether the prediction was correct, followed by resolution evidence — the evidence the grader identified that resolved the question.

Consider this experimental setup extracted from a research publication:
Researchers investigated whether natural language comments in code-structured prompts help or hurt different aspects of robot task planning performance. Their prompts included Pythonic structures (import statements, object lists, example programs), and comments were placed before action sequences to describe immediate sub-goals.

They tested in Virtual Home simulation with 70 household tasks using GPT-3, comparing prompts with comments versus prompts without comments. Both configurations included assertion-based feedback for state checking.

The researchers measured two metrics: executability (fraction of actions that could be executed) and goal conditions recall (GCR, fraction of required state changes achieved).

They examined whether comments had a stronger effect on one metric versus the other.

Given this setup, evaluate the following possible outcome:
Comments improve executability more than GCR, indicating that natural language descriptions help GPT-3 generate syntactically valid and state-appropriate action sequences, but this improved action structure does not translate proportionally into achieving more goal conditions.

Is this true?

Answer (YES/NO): YES